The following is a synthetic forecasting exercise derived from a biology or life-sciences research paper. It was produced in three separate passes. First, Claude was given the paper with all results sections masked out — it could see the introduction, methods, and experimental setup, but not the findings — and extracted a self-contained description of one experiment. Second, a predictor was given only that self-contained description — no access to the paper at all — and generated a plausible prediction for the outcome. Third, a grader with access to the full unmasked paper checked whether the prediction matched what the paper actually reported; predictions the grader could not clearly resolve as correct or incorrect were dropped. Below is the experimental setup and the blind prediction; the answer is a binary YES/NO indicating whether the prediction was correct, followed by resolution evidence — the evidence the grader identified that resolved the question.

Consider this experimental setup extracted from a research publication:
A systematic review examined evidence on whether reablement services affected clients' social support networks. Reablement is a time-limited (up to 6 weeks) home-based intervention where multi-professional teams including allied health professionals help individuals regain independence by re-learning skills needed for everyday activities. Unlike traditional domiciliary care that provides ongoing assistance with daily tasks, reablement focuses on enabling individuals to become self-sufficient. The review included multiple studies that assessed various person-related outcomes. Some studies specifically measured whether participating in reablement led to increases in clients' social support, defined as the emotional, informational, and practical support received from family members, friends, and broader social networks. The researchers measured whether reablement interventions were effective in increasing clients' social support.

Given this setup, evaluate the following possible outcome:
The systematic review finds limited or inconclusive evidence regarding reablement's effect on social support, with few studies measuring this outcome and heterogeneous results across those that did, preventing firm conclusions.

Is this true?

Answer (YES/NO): NO